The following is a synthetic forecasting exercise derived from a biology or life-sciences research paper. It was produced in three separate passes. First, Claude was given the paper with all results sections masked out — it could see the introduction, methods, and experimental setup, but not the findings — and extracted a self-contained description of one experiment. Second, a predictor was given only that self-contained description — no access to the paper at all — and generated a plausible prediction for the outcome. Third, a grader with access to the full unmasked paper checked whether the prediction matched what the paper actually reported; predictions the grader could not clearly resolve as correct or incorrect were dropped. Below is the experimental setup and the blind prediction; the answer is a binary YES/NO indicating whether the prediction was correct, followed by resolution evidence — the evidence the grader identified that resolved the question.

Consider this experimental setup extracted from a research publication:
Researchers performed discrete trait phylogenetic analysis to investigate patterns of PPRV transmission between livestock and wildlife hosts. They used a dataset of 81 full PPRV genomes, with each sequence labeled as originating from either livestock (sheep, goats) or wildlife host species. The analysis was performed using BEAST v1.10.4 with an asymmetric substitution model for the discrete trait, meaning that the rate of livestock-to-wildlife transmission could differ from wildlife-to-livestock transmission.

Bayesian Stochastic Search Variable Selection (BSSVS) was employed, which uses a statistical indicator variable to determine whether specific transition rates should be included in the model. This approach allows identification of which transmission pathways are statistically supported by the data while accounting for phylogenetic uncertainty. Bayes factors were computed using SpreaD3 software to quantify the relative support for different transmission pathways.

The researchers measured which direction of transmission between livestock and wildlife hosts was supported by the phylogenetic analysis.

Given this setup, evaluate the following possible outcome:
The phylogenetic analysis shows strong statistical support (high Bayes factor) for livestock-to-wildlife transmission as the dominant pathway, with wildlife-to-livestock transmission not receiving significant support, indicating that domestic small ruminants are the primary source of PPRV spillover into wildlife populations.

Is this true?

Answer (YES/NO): NO